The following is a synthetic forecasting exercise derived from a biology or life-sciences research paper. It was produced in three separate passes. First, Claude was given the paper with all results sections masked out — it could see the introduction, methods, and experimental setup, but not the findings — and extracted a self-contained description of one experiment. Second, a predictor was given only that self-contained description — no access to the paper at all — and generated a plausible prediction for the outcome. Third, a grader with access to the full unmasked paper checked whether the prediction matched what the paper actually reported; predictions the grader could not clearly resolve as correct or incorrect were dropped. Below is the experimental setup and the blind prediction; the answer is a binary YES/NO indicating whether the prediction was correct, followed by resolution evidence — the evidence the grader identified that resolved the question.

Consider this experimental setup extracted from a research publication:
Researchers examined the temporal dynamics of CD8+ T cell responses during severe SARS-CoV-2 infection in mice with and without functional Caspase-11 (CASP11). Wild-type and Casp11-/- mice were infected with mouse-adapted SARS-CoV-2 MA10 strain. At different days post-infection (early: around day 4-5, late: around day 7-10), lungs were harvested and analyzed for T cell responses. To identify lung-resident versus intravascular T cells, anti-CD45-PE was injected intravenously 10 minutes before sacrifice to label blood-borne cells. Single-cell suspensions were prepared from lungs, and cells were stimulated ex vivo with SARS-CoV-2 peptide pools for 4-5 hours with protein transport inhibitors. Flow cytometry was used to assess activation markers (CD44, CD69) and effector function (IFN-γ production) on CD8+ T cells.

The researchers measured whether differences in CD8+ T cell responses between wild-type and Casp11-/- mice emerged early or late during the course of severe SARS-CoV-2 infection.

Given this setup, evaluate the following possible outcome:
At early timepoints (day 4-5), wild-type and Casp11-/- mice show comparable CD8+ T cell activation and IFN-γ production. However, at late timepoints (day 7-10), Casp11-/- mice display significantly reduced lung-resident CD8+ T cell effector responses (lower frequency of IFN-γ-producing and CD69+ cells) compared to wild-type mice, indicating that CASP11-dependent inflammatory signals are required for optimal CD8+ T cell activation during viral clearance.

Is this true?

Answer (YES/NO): NO